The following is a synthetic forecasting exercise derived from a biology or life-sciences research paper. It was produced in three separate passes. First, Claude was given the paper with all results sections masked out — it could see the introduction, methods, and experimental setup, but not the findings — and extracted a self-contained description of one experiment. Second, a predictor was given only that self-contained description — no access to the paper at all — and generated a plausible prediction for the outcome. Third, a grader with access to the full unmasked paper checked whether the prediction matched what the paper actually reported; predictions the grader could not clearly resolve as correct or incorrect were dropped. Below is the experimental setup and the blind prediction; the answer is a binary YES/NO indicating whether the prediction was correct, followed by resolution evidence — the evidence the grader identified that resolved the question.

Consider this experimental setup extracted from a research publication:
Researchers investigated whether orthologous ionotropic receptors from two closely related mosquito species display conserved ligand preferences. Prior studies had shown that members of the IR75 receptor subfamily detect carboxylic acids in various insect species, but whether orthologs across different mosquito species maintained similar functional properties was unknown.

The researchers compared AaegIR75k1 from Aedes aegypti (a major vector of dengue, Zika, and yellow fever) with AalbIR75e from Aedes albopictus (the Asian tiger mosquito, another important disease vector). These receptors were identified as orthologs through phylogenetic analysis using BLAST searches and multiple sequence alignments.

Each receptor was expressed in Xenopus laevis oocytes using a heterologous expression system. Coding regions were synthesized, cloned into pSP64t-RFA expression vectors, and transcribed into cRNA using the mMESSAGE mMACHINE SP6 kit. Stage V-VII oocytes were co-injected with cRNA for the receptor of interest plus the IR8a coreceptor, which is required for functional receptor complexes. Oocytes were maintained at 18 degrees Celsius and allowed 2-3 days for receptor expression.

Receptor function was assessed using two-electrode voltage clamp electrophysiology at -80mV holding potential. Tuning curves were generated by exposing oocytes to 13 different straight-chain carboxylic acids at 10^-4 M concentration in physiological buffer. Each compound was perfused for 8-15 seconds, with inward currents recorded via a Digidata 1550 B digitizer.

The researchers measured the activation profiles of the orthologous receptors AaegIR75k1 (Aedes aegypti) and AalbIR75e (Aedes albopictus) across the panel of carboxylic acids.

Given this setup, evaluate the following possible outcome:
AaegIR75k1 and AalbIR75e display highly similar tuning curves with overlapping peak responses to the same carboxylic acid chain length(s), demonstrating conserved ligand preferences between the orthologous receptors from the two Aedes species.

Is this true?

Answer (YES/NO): YES